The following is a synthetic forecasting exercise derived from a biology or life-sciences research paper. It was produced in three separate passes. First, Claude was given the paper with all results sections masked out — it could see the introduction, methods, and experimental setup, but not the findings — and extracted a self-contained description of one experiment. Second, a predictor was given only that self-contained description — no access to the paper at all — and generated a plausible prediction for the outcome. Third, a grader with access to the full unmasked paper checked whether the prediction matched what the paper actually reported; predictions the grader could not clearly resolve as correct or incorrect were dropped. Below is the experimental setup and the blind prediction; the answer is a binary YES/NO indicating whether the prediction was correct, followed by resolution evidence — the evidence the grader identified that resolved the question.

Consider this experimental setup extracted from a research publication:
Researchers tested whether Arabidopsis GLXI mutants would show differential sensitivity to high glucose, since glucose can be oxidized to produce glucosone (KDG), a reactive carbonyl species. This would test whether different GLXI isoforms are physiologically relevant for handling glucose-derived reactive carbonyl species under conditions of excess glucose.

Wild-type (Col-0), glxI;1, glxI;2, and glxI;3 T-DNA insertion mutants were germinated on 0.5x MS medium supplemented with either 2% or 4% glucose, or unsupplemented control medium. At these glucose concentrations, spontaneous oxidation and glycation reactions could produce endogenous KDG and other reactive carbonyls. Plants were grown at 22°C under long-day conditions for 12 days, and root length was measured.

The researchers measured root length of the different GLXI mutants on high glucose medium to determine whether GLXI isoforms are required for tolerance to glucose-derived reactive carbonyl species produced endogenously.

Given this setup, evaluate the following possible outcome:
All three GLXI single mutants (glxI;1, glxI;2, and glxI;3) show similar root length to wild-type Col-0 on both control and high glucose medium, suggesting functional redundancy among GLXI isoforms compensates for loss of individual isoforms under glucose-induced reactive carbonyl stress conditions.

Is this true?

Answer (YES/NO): NO